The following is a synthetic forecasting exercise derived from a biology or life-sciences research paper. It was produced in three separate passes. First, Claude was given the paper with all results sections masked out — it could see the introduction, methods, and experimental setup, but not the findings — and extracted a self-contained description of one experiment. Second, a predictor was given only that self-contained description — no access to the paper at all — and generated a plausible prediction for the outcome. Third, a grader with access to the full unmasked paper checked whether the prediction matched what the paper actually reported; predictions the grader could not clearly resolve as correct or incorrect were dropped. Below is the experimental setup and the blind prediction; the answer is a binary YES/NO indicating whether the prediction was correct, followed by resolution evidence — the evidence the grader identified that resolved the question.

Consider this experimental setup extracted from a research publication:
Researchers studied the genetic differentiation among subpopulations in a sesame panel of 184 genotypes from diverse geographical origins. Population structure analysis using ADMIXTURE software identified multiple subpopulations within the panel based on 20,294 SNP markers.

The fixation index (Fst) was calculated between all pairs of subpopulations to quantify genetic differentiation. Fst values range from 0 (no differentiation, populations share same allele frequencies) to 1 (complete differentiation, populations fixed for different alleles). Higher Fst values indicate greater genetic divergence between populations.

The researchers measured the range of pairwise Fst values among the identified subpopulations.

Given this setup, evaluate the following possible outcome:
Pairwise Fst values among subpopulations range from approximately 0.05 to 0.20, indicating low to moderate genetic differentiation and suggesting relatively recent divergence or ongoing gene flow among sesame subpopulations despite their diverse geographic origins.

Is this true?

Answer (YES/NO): NO